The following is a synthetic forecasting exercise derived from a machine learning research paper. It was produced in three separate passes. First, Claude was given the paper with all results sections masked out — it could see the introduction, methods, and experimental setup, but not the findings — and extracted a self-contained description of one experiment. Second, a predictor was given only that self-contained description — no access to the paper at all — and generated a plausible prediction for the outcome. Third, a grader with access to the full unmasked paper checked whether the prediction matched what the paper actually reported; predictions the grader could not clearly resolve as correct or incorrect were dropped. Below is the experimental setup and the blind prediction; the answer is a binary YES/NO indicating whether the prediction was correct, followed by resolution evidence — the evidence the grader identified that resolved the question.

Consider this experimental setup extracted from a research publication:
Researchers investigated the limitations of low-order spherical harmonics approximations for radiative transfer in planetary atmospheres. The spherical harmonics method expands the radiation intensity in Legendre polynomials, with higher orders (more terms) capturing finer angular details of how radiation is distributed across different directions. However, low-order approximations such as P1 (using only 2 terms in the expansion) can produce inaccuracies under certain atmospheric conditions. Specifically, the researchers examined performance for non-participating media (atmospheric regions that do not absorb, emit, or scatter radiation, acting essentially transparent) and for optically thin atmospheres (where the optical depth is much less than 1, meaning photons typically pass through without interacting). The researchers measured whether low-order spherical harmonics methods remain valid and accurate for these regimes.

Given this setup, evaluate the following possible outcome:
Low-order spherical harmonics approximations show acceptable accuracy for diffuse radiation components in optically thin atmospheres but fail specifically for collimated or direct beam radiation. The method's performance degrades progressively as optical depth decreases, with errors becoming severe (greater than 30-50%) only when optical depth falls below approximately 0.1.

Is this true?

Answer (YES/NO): NO